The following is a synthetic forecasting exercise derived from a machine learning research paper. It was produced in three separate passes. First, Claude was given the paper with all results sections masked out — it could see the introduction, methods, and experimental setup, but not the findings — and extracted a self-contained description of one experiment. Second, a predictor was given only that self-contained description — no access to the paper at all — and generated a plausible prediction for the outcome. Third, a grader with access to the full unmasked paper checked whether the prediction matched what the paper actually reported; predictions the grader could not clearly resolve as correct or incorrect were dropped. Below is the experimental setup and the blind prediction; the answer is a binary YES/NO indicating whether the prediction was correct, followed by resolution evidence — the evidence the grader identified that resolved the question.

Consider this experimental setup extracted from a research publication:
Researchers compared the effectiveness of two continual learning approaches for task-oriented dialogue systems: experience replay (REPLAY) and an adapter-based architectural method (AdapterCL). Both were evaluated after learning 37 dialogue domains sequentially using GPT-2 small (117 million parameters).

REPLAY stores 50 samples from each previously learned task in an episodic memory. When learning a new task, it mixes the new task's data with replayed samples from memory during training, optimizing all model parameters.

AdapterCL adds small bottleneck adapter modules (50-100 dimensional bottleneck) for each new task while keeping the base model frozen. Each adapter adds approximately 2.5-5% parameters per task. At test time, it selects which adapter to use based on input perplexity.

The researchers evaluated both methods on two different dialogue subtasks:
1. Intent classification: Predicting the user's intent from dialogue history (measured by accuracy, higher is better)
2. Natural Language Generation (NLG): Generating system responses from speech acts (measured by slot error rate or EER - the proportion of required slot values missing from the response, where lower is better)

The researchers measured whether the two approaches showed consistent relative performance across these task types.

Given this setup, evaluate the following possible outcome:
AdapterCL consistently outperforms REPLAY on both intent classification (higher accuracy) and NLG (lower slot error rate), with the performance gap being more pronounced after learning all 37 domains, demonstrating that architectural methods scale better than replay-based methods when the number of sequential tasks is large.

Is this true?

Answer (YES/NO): NO